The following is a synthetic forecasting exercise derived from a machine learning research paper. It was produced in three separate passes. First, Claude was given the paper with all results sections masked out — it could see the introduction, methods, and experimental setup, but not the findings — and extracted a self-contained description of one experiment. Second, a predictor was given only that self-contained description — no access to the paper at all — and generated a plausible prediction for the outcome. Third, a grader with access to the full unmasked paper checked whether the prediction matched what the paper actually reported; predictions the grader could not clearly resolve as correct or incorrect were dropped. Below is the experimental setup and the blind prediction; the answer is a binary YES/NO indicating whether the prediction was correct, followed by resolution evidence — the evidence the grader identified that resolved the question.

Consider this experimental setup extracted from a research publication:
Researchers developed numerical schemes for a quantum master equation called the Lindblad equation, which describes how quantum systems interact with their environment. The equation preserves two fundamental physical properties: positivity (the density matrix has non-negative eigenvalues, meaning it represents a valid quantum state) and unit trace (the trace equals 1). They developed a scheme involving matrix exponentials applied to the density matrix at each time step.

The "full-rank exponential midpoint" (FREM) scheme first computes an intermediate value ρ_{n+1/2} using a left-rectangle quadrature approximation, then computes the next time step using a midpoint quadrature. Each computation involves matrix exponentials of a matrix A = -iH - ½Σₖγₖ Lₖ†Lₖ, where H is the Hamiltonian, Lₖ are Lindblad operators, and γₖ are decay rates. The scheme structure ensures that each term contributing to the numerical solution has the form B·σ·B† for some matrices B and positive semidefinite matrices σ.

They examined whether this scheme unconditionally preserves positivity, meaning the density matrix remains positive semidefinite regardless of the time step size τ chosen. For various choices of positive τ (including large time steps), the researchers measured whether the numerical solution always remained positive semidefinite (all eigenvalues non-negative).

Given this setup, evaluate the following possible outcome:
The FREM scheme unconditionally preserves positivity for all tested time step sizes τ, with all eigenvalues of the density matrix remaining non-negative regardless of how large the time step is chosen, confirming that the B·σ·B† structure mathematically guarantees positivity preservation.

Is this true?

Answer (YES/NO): YES